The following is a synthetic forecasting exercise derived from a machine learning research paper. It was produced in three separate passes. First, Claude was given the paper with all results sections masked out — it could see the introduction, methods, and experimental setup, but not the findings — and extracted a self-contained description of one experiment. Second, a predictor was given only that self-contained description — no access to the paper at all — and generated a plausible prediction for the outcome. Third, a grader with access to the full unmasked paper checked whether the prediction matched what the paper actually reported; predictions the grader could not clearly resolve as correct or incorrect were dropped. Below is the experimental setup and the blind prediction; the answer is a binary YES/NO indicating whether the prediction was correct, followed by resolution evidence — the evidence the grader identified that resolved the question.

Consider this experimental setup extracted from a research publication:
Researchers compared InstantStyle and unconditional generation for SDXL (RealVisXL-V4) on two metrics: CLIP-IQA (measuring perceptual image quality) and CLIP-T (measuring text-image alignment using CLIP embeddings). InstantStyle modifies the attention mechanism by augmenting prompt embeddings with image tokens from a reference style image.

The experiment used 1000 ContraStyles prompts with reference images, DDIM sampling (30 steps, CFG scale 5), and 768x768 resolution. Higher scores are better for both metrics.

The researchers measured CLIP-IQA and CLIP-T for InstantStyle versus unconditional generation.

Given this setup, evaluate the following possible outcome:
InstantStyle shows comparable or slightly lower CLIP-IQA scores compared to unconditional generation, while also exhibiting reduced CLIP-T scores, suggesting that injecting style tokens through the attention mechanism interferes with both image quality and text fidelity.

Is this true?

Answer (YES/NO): NO